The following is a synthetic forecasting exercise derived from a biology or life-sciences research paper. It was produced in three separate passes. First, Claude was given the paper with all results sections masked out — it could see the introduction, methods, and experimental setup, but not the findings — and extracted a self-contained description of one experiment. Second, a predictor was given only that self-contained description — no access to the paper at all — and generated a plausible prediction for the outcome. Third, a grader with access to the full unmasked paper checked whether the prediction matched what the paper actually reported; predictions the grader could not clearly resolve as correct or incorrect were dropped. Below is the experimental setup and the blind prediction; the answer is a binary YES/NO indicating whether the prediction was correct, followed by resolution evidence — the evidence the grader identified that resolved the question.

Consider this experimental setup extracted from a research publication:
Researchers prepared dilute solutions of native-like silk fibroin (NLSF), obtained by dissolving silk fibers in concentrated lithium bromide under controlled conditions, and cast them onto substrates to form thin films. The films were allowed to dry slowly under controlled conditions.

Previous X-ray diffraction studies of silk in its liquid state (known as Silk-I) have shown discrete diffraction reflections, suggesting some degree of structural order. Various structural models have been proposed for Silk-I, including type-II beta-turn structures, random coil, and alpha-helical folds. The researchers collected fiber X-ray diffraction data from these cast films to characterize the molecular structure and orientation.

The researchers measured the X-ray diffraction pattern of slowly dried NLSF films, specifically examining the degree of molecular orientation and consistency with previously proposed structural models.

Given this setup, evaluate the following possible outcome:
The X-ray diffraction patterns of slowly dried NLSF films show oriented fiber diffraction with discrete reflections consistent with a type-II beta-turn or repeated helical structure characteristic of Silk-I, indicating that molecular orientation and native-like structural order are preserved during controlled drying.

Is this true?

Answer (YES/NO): YES